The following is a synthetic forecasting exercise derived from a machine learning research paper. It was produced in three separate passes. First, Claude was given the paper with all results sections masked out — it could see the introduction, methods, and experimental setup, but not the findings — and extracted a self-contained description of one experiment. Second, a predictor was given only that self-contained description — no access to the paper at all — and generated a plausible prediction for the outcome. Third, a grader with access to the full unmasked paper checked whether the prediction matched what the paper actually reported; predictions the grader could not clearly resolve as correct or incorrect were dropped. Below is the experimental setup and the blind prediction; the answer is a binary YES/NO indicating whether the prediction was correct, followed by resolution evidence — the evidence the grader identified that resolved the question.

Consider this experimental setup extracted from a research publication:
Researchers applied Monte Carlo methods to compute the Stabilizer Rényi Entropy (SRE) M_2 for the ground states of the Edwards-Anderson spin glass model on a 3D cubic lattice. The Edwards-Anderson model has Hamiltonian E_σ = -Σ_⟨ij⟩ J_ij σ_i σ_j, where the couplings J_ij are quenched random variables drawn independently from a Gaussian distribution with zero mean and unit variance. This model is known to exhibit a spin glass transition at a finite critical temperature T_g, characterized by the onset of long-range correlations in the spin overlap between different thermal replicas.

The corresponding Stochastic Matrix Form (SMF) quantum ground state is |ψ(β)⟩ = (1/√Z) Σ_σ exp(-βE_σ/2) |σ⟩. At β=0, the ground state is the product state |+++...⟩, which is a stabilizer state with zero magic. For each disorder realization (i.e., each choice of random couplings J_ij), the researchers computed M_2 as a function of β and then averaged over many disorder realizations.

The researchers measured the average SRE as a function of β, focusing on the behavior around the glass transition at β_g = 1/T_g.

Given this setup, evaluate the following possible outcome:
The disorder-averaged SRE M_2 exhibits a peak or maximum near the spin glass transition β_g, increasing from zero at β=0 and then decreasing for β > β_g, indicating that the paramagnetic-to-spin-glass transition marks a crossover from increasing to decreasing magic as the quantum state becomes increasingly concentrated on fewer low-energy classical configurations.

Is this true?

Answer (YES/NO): NO